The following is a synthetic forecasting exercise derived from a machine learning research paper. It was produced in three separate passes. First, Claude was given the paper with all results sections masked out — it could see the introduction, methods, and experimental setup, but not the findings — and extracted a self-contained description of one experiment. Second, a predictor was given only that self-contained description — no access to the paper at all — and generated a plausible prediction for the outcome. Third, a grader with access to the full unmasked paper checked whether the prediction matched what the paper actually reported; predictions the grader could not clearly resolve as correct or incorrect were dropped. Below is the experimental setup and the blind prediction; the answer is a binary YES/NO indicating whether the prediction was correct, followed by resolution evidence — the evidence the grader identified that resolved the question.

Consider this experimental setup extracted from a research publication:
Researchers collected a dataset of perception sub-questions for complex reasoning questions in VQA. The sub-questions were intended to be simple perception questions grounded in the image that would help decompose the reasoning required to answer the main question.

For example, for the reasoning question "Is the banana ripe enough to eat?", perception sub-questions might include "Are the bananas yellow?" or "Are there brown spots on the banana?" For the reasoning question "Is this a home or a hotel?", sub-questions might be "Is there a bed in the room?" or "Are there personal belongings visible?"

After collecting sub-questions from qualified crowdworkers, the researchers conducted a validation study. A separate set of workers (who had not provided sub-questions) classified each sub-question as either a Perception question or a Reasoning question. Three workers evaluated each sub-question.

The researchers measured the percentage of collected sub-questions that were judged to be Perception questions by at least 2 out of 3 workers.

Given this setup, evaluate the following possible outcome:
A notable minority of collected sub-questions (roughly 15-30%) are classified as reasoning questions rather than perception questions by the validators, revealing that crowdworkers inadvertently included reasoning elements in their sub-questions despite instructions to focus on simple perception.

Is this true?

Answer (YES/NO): NO